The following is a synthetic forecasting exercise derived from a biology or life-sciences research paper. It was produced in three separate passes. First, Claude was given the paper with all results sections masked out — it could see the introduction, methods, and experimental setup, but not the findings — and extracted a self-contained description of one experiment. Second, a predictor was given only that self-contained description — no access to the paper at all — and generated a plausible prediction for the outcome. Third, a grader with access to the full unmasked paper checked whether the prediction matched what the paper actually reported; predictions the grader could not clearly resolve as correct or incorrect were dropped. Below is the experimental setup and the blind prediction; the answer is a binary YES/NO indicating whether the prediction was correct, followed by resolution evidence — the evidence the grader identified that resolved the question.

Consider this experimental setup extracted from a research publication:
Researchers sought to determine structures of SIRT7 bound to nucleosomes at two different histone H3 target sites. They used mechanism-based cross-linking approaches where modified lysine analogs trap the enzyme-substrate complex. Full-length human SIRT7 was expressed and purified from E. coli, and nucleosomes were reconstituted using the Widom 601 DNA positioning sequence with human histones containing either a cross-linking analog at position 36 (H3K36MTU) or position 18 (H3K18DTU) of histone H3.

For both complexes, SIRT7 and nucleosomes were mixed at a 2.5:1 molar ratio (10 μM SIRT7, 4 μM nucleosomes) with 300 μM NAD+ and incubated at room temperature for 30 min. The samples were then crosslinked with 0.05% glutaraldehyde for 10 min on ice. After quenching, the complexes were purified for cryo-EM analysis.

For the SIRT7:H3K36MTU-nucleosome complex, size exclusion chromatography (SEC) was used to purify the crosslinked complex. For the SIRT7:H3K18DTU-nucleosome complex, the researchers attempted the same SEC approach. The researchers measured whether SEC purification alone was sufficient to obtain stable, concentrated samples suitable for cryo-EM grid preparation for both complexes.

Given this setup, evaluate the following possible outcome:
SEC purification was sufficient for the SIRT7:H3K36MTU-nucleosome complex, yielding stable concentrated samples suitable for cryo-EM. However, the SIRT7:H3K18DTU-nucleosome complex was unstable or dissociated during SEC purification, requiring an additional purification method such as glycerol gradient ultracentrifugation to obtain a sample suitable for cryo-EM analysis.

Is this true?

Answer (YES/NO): NO